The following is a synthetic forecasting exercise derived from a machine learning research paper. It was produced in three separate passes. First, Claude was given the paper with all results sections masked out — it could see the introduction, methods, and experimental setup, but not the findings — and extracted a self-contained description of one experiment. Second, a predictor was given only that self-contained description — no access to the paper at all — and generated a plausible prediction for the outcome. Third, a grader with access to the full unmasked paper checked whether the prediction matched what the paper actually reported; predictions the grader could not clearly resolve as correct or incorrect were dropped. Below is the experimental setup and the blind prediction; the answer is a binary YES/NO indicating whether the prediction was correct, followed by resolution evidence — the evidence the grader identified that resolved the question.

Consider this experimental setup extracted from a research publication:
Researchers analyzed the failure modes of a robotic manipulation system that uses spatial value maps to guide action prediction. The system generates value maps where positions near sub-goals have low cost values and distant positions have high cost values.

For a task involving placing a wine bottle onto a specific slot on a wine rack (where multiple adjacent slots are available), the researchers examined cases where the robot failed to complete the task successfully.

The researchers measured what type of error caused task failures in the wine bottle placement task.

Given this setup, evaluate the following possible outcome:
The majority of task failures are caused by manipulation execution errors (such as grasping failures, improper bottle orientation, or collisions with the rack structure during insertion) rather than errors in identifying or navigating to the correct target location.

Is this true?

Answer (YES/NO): NO